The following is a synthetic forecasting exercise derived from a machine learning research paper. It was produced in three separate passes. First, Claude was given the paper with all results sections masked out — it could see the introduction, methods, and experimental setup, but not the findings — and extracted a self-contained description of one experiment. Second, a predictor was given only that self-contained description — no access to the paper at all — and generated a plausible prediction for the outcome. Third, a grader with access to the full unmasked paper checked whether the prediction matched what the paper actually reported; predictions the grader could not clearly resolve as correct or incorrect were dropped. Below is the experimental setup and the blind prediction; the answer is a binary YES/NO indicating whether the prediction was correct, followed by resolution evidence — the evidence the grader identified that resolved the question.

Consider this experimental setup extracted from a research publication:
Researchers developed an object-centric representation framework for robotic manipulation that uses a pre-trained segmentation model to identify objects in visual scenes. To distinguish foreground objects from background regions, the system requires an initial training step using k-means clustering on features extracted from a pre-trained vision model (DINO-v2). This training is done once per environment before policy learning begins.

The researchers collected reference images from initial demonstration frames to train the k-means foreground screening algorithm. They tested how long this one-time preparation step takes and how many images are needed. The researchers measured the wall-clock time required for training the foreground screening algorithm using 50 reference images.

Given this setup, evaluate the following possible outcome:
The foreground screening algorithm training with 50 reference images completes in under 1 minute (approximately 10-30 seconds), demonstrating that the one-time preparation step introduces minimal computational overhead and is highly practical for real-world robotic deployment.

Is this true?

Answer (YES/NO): NO